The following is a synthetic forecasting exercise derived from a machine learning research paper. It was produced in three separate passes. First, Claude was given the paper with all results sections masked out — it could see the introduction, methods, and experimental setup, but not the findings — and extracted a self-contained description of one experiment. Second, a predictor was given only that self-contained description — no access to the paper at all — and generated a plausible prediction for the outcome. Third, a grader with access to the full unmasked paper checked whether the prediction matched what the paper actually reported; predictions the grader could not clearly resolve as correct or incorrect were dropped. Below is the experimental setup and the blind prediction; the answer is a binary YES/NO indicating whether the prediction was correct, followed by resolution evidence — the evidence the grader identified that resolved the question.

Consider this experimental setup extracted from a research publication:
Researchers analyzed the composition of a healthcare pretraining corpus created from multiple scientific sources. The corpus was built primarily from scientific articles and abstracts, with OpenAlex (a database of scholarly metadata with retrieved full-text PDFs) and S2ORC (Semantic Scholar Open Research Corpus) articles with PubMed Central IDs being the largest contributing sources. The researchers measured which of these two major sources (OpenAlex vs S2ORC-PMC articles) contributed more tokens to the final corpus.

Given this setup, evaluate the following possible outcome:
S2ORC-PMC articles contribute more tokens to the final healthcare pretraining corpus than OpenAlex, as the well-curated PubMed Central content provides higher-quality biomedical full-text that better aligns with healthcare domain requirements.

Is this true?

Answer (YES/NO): NO